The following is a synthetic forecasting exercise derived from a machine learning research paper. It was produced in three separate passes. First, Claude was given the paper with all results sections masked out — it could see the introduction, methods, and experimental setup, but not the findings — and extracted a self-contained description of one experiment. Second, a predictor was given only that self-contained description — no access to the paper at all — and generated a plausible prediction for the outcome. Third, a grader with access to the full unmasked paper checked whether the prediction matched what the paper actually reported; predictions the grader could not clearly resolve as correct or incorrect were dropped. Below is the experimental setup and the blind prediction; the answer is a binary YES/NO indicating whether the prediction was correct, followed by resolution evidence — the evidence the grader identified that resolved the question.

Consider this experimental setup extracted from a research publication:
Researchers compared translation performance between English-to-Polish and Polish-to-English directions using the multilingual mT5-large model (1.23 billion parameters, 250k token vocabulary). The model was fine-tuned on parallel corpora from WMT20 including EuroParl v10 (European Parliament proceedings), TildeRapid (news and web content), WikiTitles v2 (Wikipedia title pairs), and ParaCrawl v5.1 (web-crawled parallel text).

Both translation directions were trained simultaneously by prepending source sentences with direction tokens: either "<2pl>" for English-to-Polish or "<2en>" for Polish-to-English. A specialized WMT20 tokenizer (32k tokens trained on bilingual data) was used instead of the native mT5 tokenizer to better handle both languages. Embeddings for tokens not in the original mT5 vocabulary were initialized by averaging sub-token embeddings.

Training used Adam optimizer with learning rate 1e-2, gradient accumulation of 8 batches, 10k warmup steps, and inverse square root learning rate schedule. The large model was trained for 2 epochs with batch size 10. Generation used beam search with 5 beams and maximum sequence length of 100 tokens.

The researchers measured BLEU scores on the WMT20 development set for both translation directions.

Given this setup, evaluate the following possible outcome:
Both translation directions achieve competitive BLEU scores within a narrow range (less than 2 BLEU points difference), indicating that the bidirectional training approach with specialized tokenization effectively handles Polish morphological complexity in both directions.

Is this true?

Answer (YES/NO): NO